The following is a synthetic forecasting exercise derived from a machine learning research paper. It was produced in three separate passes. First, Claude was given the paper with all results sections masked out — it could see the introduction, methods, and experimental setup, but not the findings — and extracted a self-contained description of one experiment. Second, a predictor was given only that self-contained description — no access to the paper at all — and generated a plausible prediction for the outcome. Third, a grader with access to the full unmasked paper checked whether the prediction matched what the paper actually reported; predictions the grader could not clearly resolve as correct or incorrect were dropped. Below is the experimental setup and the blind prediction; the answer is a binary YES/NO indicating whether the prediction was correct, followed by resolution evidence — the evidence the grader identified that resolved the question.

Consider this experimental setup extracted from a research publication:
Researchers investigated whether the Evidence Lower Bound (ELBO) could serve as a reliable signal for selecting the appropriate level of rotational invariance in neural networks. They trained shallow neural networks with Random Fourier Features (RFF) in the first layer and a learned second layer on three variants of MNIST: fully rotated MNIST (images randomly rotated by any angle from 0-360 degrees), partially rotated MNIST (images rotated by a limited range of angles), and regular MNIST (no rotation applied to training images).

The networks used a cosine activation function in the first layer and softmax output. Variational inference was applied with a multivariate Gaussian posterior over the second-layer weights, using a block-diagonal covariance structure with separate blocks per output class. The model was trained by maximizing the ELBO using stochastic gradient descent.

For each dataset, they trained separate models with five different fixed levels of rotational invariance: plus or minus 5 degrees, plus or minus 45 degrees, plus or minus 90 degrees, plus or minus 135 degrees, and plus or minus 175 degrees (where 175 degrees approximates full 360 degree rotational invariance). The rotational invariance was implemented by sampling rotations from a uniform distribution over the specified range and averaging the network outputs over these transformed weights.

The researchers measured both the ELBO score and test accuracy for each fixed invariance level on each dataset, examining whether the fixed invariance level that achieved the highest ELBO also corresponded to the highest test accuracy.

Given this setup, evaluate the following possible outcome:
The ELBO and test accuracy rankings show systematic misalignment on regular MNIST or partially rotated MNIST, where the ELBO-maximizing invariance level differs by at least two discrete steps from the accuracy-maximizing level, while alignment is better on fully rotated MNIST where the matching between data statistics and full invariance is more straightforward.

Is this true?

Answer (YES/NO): NO